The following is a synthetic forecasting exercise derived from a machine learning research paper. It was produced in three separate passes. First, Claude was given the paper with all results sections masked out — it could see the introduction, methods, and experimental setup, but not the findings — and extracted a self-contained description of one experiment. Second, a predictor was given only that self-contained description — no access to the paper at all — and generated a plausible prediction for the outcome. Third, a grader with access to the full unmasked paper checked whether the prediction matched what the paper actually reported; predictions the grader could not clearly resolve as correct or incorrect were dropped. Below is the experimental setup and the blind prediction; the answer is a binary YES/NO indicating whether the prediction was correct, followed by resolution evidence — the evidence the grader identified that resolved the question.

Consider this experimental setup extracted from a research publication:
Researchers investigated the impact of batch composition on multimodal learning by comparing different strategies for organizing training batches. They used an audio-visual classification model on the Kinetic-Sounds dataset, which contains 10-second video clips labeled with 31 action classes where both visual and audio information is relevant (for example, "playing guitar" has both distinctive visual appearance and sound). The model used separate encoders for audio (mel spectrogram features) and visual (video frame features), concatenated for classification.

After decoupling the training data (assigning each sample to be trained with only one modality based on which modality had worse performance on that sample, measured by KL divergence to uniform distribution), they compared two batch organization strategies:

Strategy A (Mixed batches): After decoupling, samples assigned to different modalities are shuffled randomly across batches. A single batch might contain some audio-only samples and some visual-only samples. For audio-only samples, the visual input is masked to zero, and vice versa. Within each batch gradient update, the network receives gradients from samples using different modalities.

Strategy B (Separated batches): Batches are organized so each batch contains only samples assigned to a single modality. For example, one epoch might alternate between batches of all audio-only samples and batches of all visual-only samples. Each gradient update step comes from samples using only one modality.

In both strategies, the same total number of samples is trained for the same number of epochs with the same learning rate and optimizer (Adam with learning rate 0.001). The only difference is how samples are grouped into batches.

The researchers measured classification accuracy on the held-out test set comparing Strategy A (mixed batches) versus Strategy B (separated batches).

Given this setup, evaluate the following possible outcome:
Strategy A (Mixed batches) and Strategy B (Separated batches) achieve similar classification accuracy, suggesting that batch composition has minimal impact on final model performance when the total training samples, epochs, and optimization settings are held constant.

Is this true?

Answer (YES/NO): NO